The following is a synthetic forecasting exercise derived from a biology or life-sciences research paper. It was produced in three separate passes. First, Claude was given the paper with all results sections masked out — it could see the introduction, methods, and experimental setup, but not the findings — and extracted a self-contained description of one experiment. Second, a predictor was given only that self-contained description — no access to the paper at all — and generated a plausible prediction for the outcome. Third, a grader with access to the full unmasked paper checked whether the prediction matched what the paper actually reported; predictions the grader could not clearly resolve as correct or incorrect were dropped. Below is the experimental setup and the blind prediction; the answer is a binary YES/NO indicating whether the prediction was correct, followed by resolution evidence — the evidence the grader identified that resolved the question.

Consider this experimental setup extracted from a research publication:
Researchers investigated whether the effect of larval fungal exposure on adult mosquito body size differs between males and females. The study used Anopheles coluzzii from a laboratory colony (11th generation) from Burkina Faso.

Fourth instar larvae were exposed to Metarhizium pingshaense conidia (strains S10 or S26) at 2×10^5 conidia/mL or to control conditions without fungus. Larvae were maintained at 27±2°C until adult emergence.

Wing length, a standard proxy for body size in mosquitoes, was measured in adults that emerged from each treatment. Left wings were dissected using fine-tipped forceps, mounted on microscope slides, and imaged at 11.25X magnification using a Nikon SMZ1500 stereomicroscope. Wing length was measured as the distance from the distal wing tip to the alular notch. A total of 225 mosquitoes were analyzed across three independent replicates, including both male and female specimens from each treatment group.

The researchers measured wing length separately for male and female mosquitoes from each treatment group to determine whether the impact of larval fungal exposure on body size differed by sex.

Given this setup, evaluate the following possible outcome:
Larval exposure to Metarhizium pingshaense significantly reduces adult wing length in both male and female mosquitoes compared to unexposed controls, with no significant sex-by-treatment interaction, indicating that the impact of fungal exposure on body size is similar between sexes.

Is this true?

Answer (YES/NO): NO